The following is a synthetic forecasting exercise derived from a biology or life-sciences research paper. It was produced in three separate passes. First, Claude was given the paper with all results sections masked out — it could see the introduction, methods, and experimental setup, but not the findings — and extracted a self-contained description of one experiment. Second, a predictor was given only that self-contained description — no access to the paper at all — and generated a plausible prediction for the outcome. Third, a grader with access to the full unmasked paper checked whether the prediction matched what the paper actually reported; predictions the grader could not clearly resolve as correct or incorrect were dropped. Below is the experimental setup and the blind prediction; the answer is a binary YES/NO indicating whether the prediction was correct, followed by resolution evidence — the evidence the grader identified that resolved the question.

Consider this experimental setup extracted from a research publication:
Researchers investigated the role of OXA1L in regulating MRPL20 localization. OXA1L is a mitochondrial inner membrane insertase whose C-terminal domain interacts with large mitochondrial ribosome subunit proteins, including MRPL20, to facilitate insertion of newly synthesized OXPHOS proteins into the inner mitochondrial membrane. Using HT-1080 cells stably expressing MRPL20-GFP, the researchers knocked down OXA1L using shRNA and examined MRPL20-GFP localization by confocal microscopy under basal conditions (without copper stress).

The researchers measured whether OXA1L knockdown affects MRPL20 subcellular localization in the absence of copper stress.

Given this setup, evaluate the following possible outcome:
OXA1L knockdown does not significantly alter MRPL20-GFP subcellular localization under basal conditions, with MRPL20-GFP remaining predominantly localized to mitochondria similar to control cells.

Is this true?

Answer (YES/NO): NO